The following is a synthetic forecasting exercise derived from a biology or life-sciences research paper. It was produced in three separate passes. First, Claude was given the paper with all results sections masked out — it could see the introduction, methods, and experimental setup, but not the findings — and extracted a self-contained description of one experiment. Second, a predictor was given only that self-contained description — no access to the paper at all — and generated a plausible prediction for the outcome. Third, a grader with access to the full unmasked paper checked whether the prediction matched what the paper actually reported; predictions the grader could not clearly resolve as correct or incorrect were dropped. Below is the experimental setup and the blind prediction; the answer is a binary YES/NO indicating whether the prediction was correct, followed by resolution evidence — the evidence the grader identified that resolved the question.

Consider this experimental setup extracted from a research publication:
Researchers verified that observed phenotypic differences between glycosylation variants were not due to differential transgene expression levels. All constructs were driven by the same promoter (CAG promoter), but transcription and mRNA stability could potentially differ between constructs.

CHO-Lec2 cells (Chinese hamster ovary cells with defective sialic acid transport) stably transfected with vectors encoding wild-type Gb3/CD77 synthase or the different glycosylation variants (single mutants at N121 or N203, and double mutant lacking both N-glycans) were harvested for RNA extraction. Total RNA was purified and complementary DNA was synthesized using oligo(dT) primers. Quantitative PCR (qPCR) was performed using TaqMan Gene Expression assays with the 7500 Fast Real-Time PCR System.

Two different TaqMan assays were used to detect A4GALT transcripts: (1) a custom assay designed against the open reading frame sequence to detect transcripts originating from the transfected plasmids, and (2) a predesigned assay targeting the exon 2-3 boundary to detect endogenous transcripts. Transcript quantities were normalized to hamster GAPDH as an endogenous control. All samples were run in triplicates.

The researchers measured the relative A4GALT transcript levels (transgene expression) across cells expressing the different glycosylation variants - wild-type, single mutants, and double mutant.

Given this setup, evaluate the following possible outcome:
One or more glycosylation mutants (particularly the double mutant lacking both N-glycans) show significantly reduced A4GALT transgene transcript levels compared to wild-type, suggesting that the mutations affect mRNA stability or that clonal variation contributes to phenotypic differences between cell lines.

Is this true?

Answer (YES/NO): NO